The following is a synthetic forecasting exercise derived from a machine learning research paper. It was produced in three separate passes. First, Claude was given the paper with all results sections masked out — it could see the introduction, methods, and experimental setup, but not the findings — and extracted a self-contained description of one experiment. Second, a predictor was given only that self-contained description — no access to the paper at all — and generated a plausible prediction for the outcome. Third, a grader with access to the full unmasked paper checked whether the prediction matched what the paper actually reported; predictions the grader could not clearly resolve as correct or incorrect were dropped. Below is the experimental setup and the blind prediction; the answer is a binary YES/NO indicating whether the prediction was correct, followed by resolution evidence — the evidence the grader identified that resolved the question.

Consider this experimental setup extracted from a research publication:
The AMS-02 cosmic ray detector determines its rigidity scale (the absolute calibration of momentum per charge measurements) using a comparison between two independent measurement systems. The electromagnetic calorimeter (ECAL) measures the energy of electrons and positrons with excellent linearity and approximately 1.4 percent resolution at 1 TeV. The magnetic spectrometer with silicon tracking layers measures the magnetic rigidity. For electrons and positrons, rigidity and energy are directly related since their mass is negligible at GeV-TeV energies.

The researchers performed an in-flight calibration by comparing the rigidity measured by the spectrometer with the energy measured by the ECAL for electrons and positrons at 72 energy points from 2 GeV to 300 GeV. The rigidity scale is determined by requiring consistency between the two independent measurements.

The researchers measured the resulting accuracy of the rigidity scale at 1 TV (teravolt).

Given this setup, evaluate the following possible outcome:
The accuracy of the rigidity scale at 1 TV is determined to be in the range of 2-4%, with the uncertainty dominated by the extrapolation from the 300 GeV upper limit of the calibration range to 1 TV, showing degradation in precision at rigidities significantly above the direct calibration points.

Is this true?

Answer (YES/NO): YES